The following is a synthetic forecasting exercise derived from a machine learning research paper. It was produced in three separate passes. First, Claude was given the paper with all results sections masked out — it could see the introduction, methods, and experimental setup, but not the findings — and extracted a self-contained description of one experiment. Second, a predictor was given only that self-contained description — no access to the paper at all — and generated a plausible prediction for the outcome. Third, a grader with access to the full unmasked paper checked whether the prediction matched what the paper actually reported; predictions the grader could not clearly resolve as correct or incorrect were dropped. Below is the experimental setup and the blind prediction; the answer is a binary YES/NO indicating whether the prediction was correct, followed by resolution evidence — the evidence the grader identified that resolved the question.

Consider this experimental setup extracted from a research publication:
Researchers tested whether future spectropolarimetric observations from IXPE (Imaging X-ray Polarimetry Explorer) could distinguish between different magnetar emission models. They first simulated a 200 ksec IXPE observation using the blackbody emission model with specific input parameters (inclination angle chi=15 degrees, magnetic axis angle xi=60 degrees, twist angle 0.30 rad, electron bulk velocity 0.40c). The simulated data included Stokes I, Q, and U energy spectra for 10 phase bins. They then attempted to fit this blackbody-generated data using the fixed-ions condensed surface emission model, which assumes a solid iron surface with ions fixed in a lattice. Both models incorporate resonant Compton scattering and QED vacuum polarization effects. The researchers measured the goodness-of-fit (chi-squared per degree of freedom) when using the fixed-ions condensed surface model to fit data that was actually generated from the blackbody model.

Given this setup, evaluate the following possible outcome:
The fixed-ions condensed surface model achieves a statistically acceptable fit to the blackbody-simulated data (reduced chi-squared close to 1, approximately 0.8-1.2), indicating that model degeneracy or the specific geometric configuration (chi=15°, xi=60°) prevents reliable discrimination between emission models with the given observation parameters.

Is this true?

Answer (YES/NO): NO